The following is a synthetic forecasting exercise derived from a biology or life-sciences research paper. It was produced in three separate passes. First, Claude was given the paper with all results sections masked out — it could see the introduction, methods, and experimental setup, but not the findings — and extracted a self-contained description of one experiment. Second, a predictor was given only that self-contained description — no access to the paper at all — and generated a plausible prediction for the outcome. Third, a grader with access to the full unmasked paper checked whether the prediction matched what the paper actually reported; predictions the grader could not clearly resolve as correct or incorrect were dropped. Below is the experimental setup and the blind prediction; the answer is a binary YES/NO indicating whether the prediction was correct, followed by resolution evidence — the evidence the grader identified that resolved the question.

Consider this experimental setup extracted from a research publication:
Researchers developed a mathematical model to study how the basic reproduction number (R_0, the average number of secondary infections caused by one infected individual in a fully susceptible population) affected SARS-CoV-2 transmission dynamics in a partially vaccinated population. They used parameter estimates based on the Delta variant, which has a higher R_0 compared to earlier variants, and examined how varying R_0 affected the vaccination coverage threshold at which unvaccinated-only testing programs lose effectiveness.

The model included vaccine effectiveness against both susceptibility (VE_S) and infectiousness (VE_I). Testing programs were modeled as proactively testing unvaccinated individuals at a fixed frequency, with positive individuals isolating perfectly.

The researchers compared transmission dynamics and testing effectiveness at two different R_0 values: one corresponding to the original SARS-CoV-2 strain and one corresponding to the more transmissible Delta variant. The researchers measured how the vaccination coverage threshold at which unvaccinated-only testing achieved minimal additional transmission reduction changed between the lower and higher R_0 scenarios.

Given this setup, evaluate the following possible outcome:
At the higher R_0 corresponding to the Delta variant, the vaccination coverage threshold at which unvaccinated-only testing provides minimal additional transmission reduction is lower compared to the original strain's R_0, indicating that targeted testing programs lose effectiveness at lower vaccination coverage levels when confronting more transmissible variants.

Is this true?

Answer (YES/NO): NO